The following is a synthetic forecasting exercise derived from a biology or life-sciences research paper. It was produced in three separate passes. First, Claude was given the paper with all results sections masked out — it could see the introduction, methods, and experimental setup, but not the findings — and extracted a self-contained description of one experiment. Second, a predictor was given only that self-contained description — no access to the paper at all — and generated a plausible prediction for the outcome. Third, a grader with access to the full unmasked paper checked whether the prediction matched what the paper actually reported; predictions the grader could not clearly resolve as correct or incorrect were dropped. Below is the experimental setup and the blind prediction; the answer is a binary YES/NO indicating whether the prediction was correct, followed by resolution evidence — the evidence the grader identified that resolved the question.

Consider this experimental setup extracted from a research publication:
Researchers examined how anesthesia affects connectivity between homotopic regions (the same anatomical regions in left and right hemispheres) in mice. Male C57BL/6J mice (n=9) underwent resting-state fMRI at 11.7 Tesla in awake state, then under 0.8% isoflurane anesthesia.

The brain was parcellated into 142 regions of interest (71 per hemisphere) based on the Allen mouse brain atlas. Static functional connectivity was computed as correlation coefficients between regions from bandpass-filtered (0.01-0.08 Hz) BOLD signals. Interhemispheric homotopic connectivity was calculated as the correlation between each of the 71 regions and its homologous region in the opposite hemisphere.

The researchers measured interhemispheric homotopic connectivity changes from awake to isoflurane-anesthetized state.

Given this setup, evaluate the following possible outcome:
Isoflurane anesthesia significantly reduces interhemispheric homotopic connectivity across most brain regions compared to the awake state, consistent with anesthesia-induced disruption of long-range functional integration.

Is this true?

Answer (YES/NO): YES